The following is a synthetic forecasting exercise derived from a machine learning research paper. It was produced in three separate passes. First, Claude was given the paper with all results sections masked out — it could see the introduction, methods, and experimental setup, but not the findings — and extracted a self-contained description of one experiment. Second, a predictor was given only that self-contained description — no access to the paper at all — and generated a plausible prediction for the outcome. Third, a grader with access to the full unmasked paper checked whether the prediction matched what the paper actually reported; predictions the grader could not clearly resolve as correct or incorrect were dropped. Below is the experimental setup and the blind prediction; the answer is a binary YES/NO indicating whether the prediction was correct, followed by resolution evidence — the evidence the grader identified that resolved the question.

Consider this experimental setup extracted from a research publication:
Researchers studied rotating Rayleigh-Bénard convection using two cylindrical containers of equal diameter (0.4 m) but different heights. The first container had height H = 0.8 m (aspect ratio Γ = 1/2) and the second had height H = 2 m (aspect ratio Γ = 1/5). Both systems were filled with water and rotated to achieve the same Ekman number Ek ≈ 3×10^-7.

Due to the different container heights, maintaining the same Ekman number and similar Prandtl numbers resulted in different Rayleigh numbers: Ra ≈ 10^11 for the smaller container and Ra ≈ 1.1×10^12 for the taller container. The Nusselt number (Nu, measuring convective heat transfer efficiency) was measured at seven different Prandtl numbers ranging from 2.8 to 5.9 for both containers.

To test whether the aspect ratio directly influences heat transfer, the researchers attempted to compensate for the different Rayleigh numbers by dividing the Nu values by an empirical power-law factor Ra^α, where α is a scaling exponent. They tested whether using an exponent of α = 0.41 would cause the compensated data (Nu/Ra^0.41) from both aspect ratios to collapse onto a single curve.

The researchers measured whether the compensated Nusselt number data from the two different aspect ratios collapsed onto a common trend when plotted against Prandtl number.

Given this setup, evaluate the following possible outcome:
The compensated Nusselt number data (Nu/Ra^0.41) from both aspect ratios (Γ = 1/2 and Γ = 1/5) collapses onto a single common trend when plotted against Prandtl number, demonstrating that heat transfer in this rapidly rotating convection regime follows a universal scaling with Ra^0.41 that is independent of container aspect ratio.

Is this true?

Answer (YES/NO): YES